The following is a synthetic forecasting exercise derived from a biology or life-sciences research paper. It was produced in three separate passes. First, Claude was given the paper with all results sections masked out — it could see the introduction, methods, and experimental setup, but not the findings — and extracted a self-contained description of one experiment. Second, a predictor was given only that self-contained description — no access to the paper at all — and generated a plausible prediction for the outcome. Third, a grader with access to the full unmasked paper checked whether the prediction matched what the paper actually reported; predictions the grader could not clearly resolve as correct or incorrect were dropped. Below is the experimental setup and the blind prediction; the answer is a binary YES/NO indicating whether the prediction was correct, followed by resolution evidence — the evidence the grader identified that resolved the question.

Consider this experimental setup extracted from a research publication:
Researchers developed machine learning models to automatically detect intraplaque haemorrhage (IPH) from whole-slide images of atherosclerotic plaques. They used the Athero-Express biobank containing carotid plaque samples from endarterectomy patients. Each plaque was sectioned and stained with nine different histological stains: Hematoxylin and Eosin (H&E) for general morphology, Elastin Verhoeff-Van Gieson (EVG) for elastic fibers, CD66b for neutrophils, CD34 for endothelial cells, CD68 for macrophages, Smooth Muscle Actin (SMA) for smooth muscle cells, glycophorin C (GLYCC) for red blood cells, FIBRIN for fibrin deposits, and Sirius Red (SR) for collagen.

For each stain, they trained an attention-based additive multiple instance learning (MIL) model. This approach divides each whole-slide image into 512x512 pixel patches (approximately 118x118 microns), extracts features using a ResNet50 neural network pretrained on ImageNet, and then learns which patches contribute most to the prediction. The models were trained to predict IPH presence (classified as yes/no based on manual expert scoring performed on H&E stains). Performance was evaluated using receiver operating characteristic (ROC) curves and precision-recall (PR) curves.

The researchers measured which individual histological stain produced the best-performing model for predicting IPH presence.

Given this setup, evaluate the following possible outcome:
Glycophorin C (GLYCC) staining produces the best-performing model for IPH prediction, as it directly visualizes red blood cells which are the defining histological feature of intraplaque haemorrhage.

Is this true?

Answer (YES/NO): NO